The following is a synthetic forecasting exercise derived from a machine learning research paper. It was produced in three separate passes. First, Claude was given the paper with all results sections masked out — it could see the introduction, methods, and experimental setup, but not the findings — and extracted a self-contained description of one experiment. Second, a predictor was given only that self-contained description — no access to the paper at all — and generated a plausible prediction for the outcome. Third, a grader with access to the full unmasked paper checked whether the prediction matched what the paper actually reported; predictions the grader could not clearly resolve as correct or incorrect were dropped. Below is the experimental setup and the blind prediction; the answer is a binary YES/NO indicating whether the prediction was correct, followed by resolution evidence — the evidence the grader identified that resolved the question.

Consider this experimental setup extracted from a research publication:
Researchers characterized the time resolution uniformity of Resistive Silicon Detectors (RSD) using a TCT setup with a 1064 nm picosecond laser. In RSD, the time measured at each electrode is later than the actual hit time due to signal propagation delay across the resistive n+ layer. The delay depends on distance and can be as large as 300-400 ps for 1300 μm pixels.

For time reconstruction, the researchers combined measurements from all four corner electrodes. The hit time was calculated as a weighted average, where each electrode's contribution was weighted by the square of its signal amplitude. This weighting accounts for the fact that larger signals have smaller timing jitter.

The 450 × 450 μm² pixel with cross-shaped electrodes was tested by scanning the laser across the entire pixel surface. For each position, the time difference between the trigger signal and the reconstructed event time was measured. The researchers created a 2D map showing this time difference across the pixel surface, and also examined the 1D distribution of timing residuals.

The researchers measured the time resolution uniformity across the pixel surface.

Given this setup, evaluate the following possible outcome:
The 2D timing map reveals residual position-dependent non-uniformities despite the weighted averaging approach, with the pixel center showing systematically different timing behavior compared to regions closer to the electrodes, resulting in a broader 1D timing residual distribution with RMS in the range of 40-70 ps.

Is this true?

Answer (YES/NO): NO